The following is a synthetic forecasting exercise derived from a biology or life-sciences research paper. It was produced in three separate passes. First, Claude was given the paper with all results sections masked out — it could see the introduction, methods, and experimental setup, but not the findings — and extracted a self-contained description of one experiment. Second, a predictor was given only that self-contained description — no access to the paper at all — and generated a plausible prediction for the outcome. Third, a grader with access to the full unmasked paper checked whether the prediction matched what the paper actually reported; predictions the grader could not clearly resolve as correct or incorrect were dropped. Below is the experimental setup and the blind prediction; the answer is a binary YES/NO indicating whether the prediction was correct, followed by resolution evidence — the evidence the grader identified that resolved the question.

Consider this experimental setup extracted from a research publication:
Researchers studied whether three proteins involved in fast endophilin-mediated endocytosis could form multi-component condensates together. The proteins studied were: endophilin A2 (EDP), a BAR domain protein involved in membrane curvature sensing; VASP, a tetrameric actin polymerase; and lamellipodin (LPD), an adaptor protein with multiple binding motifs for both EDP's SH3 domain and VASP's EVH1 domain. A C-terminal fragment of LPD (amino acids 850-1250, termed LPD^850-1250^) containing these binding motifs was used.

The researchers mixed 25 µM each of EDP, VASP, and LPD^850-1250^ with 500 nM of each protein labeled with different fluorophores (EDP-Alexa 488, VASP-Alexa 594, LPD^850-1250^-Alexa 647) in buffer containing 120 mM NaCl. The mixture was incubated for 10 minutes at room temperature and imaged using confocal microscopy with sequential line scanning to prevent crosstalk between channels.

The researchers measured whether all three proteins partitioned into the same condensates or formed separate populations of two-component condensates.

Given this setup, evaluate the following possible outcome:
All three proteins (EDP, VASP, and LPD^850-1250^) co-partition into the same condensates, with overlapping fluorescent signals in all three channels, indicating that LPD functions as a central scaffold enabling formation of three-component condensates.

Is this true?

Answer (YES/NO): YES